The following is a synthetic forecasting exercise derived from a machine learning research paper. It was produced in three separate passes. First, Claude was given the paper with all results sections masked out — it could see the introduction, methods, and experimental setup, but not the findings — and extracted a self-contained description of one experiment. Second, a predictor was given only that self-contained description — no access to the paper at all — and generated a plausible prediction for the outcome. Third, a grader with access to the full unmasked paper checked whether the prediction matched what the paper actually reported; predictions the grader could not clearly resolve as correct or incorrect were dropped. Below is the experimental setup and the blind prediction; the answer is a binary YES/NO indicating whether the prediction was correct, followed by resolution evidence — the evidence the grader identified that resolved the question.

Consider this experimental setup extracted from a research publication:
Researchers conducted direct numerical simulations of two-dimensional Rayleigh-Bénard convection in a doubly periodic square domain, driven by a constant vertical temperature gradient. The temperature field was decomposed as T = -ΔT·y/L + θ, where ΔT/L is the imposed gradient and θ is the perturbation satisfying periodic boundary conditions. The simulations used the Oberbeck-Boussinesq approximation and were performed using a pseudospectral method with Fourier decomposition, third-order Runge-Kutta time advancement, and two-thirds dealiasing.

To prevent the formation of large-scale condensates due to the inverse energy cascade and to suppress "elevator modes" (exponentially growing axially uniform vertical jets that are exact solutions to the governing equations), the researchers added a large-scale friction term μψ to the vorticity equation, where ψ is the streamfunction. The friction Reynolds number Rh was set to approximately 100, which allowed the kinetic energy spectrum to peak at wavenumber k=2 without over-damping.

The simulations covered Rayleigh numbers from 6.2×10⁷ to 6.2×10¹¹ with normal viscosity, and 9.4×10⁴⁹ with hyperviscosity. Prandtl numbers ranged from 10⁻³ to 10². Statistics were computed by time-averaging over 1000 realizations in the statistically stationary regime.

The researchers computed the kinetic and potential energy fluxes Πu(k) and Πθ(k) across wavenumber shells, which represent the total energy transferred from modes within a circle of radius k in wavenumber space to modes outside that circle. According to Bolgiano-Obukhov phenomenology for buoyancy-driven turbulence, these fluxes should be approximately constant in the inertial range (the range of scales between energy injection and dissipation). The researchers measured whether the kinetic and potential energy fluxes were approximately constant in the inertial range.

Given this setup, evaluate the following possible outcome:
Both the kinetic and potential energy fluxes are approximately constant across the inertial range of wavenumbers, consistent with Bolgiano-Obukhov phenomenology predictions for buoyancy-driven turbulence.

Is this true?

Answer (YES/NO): NO